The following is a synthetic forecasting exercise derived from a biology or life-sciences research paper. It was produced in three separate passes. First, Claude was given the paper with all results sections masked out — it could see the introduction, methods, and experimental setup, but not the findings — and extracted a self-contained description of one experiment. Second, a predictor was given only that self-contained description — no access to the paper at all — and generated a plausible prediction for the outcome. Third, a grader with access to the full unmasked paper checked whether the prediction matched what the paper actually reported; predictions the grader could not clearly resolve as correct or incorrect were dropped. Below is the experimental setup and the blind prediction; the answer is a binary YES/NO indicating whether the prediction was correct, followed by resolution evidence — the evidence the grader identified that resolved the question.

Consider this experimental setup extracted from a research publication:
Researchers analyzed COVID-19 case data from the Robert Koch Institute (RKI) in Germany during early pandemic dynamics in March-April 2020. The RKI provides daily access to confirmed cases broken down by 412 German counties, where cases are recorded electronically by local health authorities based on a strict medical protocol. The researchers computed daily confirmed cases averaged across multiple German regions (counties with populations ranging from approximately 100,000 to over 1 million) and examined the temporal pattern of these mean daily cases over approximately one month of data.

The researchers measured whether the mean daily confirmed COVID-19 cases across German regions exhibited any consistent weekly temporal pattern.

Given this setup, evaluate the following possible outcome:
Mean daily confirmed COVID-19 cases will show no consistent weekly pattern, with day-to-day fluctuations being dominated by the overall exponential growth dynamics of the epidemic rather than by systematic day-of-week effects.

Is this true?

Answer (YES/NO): NO